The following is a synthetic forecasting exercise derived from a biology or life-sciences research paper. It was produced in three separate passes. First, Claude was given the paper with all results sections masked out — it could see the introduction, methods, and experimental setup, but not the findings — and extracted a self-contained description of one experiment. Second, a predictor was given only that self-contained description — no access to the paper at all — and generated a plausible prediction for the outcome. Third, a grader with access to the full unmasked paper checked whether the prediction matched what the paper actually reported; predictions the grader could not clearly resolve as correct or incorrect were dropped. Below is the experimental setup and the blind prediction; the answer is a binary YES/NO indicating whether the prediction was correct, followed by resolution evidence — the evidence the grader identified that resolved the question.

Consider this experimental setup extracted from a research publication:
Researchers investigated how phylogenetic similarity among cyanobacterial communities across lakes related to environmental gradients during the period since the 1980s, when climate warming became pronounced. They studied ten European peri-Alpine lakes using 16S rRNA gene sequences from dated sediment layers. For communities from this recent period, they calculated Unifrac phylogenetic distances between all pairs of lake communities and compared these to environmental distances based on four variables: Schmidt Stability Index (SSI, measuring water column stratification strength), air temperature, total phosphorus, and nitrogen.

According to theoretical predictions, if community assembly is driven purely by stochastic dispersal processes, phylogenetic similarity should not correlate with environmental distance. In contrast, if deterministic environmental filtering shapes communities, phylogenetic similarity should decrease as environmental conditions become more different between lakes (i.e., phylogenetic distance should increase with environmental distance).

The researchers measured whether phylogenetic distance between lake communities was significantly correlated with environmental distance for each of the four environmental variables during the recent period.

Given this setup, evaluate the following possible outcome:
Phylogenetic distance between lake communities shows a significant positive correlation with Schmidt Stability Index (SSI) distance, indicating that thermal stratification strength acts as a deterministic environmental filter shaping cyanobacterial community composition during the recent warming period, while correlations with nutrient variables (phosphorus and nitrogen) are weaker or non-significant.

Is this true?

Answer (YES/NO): YES